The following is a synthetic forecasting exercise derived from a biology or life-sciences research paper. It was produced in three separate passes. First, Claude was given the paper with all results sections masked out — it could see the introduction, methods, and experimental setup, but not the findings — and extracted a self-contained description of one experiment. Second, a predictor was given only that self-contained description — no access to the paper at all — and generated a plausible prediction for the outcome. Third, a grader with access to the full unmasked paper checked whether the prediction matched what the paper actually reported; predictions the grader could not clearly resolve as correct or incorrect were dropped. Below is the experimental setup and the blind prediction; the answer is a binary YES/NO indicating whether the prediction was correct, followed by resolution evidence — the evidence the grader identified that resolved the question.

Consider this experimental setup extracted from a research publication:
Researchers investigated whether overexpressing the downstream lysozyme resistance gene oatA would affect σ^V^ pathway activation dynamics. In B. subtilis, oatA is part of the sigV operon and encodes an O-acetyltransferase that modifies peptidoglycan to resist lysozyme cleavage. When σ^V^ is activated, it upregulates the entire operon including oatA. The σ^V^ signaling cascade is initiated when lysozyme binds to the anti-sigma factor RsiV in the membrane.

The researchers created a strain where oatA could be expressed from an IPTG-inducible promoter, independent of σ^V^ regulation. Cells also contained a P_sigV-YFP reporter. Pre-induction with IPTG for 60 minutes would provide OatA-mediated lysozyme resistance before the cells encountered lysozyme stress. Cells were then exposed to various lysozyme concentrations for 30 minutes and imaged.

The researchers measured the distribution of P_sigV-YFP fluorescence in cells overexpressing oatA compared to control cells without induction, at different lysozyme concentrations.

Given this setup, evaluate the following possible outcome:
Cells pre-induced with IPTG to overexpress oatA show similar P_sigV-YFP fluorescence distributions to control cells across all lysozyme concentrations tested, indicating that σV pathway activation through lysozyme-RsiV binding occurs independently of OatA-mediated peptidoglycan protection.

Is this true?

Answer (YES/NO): NO